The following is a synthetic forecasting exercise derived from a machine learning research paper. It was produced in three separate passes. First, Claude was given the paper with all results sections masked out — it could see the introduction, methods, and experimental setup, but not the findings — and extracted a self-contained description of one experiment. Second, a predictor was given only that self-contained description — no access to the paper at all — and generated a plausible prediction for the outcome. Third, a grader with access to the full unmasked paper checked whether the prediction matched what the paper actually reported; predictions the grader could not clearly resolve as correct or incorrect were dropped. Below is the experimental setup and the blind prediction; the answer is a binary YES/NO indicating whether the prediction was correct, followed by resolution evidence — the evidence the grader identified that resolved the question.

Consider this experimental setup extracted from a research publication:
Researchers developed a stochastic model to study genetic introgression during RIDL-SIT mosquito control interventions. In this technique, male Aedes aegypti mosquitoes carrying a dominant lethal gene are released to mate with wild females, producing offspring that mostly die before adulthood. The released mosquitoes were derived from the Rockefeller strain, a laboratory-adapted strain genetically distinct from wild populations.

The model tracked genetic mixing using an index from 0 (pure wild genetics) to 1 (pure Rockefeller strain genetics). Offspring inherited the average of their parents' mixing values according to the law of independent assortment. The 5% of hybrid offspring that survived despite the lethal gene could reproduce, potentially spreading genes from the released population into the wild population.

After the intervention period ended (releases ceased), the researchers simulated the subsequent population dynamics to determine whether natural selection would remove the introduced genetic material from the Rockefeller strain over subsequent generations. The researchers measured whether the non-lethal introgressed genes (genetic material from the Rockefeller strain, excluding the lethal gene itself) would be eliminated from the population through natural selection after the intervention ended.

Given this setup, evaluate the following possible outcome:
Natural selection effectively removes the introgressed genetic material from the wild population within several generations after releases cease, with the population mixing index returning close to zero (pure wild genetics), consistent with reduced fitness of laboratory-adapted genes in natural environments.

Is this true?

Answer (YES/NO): NO